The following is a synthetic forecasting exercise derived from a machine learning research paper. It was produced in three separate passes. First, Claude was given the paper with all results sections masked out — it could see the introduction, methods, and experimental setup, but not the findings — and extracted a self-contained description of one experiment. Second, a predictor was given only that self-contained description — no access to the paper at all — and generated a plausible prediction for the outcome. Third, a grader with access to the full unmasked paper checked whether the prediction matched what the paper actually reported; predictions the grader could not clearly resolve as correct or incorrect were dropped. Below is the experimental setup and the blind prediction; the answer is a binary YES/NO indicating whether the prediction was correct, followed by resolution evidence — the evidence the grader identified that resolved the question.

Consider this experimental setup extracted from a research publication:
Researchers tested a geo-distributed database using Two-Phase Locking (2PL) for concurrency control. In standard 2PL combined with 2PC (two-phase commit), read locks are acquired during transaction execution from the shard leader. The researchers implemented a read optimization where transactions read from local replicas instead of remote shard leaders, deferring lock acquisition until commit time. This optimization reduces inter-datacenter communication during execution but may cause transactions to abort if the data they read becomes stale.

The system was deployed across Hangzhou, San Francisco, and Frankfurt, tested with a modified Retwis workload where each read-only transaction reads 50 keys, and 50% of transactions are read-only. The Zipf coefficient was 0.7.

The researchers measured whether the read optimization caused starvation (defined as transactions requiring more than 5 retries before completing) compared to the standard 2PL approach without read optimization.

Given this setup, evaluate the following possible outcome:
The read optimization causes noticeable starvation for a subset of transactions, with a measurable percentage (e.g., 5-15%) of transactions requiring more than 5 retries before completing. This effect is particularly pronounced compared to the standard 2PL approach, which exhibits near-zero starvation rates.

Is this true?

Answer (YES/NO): YES